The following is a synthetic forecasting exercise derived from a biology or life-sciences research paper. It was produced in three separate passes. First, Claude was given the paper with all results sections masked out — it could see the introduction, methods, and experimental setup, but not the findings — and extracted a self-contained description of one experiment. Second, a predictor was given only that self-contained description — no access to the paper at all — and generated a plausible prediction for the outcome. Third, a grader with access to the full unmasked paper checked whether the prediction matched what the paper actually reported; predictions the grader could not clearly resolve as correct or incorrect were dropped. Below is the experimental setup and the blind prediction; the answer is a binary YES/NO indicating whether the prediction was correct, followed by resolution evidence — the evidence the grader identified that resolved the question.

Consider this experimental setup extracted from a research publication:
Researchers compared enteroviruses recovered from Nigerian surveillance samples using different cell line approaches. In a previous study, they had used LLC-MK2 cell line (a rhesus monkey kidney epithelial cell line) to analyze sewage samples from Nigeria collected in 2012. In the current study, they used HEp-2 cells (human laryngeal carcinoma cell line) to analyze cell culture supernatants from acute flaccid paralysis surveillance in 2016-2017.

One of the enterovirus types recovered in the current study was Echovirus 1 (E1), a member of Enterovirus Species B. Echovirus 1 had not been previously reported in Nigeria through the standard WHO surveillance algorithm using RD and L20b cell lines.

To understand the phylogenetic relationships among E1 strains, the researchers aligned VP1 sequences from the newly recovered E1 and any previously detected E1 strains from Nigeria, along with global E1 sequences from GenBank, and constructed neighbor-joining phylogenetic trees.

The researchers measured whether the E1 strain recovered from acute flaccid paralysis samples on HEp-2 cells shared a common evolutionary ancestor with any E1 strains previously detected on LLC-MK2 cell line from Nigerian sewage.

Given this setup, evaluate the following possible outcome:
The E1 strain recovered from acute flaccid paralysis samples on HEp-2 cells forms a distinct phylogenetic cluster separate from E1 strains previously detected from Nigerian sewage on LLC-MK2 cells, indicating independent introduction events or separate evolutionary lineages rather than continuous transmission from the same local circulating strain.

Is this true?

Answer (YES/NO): NO